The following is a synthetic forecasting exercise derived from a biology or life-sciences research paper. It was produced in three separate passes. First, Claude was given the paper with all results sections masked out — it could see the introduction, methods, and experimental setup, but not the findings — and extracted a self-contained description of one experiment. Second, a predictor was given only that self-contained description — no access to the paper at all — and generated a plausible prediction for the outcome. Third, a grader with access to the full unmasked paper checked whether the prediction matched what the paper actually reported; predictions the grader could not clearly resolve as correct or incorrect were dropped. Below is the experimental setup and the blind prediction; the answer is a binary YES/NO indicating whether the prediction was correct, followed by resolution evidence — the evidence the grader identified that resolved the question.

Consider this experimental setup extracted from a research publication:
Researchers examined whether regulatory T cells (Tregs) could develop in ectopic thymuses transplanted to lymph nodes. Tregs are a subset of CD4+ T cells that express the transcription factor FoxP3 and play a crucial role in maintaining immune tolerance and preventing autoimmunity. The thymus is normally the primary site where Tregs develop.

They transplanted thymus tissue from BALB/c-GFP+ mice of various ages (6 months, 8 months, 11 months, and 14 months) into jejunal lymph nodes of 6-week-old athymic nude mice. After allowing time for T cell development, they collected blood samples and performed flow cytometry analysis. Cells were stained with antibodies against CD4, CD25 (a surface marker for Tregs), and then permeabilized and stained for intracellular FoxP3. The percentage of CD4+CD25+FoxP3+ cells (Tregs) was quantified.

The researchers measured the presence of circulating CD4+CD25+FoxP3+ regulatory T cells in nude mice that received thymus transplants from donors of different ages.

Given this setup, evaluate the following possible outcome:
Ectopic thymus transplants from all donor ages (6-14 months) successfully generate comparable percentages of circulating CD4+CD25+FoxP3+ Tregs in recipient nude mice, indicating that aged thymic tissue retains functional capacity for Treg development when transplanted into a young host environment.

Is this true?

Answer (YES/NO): NO